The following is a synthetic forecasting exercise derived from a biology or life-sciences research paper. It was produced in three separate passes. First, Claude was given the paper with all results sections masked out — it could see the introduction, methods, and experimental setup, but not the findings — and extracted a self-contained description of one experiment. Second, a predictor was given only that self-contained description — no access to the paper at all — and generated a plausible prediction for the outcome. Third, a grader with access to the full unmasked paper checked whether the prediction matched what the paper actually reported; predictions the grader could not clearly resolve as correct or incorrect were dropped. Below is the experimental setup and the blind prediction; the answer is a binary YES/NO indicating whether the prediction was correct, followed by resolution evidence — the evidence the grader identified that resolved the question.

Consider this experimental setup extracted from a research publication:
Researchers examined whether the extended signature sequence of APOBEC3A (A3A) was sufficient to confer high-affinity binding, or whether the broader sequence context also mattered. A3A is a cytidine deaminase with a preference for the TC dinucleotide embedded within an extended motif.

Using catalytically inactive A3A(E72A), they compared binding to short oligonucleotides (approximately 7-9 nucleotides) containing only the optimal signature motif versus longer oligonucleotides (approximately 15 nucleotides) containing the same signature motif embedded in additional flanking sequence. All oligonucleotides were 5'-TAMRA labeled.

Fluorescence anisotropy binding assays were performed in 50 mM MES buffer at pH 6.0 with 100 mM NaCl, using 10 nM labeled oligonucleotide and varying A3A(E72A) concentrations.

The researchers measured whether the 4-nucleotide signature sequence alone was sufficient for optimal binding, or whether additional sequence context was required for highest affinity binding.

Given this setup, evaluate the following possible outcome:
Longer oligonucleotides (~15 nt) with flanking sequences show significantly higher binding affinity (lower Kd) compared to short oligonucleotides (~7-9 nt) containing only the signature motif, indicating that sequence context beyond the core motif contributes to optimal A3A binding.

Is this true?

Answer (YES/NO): YES